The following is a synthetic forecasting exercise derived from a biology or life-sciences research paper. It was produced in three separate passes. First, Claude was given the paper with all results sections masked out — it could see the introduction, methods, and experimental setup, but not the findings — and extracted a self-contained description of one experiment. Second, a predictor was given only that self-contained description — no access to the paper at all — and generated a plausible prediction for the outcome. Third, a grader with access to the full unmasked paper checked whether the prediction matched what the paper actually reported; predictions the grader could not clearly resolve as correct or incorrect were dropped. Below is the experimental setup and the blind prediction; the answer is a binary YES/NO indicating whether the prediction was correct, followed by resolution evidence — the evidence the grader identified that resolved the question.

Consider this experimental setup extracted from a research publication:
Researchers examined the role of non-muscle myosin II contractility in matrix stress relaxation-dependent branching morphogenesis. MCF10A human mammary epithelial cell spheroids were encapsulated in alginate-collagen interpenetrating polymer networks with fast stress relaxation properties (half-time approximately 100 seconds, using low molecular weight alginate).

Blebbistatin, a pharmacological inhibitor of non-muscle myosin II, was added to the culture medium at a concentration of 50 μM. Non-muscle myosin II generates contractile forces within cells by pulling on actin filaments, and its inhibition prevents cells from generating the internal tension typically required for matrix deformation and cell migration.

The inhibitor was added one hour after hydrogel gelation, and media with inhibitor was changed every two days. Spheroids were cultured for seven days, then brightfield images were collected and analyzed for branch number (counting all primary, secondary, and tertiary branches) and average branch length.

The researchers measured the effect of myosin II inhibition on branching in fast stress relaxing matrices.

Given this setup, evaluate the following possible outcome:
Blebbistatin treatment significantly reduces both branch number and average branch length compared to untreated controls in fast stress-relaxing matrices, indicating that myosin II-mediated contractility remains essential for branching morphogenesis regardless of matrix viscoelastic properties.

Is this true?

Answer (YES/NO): NO